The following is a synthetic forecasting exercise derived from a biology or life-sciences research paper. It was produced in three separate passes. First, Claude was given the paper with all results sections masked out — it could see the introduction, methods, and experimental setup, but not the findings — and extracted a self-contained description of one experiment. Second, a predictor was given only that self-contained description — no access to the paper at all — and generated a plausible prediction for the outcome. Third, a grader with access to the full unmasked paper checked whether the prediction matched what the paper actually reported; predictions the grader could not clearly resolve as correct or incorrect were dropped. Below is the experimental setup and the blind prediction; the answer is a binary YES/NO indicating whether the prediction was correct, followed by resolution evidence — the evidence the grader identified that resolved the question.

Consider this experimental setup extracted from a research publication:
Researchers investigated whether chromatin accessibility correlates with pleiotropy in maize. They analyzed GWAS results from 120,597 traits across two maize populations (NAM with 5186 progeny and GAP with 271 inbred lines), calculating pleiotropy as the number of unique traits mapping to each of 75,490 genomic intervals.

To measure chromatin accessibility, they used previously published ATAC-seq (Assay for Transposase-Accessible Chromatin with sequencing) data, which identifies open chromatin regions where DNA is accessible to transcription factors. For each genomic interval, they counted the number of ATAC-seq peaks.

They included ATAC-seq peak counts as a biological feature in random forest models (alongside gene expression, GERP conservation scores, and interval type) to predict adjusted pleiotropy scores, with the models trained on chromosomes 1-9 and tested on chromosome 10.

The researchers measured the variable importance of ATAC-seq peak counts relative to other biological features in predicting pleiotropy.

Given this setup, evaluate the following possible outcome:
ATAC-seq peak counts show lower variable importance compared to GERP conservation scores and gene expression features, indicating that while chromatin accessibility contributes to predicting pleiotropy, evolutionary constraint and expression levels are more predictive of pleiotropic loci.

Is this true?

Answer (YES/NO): NO